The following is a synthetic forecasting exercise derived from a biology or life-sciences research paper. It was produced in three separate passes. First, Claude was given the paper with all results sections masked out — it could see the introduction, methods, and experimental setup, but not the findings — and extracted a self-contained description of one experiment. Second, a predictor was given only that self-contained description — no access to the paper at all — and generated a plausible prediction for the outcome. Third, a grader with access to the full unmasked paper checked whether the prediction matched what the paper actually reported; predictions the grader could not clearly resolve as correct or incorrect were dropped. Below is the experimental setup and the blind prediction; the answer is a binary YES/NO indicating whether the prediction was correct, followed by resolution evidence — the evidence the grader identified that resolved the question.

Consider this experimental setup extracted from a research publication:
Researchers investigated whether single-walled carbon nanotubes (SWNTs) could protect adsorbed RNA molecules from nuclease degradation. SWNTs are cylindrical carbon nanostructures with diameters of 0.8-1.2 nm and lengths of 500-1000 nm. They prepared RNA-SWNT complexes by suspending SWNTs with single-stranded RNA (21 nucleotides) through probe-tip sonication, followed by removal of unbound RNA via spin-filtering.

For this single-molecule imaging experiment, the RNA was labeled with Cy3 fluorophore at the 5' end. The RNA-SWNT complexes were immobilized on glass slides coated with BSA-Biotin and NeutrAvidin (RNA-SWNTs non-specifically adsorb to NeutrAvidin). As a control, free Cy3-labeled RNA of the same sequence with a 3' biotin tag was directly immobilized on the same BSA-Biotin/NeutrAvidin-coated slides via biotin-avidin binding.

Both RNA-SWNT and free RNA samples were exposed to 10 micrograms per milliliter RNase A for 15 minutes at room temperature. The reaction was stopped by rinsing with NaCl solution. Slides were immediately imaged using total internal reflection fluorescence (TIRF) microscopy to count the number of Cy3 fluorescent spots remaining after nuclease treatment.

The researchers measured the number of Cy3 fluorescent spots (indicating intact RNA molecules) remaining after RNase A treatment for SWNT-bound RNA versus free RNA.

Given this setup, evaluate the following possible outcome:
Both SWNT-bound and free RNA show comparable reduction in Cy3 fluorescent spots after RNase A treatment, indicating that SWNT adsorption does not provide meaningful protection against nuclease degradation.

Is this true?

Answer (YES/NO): NO